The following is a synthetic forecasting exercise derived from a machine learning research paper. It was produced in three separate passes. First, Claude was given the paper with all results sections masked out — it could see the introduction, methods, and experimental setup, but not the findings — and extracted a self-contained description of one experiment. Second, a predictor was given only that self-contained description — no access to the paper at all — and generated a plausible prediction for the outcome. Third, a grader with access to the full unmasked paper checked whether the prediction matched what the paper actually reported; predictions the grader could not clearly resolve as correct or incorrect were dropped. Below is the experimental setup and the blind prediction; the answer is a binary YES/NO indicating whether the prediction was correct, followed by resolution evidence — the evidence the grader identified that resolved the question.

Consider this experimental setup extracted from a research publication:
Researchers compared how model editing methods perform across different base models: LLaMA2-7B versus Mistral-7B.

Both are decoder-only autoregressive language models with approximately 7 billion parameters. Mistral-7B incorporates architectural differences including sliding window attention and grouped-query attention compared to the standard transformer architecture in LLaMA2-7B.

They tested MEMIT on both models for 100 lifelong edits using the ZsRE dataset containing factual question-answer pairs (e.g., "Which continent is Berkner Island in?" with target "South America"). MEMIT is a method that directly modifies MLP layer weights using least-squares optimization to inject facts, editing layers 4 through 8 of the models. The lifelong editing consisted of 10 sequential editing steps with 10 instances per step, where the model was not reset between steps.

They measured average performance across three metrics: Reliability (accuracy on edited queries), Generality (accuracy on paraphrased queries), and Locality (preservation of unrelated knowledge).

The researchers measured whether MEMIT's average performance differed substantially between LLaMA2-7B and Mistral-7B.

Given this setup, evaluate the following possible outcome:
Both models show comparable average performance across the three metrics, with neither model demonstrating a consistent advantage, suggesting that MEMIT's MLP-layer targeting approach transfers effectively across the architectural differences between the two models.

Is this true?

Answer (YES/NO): YES